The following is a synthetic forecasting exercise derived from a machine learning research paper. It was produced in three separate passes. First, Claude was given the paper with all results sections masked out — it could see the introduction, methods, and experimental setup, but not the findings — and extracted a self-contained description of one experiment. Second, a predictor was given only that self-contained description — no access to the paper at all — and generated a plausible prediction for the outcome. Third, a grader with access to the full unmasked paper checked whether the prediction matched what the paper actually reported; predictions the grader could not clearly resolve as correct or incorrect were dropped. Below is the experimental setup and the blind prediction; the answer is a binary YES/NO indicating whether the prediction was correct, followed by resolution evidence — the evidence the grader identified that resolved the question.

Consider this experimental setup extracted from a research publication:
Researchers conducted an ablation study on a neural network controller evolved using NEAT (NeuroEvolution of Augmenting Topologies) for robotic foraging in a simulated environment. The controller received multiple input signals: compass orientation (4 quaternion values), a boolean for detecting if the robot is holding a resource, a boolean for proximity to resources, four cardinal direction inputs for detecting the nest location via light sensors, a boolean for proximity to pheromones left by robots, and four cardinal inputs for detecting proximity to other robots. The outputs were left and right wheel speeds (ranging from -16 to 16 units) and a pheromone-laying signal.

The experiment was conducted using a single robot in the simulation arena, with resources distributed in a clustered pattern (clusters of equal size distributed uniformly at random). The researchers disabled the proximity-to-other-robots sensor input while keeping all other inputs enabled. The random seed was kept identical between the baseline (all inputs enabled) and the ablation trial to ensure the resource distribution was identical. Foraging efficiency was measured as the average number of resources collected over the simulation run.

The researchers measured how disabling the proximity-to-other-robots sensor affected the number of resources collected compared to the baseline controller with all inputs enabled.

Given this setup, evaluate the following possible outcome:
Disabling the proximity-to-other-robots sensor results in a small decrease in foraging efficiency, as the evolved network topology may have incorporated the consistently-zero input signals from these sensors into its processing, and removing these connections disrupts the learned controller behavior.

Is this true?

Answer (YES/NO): NO